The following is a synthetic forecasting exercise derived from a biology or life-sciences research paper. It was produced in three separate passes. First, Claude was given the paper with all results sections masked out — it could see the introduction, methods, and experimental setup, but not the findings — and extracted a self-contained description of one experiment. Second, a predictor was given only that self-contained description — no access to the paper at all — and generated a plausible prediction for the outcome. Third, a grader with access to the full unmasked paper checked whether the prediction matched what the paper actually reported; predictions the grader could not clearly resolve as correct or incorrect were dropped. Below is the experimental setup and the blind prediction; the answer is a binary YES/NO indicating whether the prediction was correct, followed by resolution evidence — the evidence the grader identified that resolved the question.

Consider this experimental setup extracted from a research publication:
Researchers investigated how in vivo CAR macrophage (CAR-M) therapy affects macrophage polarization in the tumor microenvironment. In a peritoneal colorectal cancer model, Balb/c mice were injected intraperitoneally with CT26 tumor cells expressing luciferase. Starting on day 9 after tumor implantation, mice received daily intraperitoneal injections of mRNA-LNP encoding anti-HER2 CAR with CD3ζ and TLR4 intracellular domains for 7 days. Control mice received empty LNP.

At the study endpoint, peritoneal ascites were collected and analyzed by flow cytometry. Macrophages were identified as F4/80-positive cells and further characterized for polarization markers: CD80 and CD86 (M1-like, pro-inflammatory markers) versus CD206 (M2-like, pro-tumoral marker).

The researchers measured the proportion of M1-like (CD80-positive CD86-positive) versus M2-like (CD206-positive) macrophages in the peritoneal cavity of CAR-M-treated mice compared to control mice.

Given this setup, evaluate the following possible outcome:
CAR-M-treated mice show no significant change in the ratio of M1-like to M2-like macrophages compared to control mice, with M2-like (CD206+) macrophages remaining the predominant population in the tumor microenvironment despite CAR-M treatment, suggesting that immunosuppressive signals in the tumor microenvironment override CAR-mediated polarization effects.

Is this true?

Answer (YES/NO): NO